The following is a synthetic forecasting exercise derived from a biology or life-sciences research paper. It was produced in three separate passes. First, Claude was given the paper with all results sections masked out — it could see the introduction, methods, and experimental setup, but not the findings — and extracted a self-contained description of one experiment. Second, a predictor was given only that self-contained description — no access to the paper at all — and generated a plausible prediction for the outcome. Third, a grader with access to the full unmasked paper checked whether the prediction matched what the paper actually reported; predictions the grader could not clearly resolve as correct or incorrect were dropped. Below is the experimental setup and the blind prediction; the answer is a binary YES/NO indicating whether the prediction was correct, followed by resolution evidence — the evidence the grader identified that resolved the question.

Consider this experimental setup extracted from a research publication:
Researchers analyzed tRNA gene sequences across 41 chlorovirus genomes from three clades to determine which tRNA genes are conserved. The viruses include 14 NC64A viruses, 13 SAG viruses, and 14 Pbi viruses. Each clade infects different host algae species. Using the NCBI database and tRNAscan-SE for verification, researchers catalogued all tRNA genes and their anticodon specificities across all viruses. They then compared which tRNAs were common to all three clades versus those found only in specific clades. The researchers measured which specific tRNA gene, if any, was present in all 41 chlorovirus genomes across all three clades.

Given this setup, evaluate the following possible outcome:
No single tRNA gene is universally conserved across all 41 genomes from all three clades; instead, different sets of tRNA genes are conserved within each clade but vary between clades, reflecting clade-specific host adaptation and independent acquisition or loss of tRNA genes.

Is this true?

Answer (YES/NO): NO